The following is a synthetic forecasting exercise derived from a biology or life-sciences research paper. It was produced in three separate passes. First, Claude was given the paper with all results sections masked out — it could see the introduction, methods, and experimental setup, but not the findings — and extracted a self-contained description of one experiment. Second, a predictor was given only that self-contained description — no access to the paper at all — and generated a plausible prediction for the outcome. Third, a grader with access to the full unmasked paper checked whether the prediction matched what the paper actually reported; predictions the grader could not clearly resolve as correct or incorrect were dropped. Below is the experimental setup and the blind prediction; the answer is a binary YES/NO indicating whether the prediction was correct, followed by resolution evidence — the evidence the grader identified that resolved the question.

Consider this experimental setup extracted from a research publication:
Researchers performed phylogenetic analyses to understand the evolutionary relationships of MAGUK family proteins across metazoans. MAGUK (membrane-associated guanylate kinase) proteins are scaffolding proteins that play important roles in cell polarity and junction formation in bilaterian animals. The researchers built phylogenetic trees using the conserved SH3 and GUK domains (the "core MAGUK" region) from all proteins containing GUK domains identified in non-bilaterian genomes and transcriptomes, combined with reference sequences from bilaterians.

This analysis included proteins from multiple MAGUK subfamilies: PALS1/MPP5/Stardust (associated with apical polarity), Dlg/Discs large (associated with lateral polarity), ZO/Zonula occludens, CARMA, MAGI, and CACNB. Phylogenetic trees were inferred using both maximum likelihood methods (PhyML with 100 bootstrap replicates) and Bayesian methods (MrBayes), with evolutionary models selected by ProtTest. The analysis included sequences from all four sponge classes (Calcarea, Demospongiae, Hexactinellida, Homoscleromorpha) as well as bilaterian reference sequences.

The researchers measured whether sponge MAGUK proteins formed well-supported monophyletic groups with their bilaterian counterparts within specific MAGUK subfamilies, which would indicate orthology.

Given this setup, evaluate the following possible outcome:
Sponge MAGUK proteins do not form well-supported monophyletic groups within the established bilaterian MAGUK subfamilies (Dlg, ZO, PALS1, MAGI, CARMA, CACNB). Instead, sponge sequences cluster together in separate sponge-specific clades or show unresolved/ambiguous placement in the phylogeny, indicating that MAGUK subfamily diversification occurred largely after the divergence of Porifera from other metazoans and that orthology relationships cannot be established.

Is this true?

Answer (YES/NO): NO